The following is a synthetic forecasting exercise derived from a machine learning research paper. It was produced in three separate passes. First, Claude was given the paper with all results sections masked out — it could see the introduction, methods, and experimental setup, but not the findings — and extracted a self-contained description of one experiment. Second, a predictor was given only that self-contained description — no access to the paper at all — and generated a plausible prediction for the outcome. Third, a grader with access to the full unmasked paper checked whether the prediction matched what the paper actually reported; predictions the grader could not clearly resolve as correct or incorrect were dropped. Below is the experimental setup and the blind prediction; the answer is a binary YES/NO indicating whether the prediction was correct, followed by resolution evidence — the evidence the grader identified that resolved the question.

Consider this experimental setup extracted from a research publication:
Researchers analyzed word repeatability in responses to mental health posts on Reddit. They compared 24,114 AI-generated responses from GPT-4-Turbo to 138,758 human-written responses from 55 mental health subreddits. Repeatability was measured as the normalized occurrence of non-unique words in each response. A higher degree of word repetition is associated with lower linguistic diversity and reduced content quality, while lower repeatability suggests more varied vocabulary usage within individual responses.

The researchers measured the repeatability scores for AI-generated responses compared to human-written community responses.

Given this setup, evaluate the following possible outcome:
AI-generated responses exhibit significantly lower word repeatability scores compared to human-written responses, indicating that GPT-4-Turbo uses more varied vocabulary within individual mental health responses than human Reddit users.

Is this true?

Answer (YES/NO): NO